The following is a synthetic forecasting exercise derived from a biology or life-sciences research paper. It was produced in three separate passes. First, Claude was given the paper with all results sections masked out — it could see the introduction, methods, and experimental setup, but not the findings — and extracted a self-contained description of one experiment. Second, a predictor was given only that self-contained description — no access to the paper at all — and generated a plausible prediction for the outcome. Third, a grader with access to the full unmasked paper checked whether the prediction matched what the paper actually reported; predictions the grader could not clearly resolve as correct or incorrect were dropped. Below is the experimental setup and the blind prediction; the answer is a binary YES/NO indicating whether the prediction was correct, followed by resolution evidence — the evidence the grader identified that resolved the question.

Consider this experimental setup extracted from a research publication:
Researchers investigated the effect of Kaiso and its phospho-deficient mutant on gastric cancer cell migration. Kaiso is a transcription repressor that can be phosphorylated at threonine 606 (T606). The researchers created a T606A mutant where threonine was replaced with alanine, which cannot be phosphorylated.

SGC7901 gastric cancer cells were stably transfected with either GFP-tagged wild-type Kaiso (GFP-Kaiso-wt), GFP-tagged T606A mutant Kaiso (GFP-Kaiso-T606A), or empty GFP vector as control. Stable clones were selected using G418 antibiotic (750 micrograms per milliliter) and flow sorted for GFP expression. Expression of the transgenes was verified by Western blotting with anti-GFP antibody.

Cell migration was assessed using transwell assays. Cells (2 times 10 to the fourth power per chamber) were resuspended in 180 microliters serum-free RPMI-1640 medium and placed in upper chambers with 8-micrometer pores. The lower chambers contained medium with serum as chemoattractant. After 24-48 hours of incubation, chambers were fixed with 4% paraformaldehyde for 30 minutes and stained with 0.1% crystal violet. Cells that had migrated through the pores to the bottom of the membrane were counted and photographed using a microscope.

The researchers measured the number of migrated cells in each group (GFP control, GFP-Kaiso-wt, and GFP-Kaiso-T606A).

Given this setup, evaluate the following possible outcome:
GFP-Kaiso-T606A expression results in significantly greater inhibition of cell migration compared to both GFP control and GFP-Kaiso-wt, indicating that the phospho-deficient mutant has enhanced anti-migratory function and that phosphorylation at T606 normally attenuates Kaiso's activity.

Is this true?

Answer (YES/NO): NO